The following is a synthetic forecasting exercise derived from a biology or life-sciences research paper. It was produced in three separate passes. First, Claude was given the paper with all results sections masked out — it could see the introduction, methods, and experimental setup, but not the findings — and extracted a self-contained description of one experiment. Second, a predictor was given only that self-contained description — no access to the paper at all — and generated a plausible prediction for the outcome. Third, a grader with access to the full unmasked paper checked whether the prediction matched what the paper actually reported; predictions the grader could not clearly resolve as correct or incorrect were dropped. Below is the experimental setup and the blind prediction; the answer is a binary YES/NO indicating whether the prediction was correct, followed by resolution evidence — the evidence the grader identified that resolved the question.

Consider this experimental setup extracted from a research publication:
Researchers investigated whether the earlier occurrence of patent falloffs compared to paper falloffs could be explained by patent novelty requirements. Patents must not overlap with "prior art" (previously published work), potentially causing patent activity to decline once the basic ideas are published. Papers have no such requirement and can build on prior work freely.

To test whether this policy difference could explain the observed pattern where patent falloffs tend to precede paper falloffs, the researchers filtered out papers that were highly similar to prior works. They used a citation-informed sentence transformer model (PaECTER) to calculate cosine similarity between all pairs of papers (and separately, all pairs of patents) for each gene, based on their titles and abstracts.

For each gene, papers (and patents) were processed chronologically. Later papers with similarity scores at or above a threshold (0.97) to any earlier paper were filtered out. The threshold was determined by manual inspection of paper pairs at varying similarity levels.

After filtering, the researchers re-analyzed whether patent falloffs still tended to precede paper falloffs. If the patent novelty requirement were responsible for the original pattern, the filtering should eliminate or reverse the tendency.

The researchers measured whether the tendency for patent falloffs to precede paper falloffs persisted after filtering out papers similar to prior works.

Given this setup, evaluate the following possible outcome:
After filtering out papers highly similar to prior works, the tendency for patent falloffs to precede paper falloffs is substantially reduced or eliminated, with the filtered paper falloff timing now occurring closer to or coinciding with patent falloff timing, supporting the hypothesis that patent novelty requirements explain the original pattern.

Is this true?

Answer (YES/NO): NO